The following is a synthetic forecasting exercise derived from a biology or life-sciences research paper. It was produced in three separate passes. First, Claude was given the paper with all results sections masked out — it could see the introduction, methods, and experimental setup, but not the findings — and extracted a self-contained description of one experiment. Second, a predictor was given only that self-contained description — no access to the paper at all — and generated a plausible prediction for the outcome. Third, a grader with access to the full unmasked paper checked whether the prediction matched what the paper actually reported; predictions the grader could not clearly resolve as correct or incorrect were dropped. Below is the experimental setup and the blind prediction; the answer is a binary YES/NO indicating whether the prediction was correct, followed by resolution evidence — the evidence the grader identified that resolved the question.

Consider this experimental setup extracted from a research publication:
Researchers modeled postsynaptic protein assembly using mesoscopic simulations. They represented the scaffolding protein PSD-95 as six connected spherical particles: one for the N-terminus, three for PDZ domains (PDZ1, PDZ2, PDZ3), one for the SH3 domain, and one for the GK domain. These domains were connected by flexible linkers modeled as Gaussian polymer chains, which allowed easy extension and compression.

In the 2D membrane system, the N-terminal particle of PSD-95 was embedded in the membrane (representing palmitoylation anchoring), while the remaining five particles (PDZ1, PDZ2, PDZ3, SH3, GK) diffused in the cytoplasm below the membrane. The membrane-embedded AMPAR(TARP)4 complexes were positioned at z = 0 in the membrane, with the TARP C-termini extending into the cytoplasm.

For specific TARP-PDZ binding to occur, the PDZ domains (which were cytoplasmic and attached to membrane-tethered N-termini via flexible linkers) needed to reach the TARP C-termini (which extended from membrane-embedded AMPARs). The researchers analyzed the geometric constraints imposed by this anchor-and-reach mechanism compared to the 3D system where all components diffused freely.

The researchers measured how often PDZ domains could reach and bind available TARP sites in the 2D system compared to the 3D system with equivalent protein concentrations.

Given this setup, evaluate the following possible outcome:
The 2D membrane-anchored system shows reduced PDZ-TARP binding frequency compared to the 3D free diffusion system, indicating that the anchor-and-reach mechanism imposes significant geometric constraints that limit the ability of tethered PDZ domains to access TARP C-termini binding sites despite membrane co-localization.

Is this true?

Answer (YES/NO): YES